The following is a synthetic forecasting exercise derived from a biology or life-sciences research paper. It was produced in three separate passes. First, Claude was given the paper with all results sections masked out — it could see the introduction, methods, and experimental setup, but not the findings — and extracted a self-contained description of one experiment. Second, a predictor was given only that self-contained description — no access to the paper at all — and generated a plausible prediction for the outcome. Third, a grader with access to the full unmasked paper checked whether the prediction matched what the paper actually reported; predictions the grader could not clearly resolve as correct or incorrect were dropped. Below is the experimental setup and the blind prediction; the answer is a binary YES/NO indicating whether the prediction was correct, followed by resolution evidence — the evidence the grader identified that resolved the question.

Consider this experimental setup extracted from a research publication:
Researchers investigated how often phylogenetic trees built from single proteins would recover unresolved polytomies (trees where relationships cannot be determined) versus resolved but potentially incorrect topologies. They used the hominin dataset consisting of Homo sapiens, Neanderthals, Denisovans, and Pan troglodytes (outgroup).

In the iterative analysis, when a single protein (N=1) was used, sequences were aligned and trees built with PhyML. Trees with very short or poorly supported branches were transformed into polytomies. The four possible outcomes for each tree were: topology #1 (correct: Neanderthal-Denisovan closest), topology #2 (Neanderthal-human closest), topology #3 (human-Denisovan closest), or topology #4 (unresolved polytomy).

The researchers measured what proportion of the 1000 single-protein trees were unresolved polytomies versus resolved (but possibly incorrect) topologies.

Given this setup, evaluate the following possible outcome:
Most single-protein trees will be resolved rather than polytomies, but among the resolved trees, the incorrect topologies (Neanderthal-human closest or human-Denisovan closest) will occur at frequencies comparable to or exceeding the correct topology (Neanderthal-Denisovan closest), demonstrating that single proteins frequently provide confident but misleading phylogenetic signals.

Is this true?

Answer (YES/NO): NO